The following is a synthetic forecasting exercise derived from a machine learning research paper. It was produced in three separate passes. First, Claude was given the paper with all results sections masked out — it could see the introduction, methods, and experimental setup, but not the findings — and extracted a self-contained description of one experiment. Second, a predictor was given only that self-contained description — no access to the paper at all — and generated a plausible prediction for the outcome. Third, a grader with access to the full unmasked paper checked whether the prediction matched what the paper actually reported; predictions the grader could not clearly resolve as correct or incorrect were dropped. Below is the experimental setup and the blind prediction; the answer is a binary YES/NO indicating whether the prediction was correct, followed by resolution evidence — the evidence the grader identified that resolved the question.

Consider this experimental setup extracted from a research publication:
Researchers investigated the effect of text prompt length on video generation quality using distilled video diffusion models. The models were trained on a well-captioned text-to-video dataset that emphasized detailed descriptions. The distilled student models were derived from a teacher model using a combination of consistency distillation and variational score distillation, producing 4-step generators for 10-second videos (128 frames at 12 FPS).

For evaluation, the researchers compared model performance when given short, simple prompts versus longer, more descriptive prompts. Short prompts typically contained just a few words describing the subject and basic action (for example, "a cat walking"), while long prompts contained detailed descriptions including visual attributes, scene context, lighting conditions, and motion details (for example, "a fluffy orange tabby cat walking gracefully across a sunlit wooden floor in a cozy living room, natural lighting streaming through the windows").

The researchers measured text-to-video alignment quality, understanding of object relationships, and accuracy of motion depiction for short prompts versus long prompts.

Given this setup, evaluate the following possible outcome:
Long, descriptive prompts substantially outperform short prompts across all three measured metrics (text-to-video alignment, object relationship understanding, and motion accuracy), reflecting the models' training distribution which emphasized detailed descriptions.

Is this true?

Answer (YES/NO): NO